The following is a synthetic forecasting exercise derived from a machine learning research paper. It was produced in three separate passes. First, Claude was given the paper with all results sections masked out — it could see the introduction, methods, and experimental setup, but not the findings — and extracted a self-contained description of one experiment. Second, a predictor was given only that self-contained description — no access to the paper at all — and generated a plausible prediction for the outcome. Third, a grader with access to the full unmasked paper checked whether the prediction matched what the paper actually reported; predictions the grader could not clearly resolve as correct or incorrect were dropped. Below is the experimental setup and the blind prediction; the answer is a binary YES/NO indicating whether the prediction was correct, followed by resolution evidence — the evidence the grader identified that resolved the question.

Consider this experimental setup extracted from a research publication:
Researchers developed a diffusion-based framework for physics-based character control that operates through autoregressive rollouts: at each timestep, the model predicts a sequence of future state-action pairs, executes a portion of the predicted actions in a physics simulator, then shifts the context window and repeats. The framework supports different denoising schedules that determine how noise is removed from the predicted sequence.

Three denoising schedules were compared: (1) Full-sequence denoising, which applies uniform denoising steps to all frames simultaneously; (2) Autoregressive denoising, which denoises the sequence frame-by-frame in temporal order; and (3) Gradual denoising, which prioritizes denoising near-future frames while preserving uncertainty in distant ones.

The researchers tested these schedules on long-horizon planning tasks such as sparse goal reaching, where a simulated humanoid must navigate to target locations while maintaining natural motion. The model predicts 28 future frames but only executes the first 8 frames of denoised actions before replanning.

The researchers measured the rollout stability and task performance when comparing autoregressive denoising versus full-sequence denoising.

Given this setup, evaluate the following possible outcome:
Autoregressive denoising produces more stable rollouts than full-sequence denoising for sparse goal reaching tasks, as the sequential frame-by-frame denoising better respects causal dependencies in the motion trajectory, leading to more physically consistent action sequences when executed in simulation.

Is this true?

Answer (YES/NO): YES